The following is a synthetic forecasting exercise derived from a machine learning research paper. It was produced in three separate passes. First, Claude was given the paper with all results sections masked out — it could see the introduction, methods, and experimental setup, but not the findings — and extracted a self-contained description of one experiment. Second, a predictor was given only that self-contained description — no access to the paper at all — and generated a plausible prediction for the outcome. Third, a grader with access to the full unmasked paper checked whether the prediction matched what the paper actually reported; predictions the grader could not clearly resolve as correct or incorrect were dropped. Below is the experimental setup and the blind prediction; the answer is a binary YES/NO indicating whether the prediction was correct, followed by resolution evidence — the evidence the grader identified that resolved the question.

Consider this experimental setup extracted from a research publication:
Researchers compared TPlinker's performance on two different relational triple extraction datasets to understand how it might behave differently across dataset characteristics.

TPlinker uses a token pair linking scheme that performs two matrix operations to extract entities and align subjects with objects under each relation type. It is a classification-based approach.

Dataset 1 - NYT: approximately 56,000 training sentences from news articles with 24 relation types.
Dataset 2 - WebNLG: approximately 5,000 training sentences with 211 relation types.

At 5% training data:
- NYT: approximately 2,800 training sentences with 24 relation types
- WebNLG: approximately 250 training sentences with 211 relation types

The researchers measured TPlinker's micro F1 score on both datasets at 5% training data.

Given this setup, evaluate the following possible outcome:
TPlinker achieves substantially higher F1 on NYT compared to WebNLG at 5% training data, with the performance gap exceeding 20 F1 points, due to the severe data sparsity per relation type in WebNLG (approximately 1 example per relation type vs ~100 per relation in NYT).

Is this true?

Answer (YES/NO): YES